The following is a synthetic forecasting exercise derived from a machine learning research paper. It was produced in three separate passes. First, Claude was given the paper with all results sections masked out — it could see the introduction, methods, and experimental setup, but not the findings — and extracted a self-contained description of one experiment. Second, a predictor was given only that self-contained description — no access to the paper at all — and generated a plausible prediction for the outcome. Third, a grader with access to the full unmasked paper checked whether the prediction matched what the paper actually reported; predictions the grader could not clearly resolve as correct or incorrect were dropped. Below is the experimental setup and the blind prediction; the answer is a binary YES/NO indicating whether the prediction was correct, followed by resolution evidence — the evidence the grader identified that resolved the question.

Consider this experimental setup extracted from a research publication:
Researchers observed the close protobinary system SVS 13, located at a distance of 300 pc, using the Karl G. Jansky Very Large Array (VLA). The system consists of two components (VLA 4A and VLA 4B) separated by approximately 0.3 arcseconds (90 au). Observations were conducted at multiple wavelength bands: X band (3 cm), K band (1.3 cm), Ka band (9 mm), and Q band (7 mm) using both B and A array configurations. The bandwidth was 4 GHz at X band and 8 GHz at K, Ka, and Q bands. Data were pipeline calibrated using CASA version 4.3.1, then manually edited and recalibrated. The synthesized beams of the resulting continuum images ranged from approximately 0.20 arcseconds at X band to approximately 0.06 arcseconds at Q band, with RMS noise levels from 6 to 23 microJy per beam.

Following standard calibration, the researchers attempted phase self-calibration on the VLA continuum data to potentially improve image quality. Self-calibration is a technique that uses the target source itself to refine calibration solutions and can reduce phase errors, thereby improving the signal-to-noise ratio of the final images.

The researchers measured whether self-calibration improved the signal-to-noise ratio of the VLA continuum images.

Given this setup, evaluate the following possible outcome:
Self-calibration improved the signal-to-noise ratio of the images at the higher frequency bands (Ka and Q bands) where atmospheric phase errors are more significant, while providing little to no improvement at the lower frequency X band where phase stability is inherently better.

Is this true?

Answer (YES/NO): NO